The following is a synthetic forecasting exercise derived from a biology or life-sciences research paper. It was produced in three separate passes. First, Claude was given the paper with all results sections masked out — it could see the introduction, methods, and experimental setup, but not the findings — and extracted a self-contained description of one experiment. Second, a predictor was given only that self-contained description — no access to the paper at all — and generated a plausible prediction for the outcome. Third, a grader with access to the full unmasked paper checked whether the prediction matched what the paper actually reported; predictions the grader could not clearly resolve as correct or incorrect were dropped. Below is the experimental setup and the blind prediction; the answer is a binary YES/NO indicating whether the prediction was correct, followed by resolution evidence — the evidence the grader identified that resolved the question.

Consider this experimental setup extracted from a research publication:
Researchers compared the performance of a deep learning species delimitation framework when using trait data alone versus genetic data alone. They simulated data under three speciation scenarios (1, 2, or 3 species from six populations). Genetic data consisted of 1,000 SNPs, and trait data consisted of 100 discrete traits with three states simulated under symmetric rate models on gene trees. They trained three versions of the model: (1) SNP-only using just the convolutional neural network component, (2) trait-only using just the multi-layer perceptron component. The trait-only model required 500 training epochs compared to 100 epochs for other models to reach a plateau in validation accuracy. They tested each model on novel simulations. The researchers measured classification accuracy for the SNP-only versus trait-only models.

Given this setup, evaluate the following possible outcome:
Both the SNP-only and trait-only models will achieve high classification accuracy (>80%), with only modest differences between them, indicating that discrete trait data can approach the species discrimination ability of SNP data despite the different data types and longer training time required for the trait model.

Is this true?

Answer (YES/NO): NO